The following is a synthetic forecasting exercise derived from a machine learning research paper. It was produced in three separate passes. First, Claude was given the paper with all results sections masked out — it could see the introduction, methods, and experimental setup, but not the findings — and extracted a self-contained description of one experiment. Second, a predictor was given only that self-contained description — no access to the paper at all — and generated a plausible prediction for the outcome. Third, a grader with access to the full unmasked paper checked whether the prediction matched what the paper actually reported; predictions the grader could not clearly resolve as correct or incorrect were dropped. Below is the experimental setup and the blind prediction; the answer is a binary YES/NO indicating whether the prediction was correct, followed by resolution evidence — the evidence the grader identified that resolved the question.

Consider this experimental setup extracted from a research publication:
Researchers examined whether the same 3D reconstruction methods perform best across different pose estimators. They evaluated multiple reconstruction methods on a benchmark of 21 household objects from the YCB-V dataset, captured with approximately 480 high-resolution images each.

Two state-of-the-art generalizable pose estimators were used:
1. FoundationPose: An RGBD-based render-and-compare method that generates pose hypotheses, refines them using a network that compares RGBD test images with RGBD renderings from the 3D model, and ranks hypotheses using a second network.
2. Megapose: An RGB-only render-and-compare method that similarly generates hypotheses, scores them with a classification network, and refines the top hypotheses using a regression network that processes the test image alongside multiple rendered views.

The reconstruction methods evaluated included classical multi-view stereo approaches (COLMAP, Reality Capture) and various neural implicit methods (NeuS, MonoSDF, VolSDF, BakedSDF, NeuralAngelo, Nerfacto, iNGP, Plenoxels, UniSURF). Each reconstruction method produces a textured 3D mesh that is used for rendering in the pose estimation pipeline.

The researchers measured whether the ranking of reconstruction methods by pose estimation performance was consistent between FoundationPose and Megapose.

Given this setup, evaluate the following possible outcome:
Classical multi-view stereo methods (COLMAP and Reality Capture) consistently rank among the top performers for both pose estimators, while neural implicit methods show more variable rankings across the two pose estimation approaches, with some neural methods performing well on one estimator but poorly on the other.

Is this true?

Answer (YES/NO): NO